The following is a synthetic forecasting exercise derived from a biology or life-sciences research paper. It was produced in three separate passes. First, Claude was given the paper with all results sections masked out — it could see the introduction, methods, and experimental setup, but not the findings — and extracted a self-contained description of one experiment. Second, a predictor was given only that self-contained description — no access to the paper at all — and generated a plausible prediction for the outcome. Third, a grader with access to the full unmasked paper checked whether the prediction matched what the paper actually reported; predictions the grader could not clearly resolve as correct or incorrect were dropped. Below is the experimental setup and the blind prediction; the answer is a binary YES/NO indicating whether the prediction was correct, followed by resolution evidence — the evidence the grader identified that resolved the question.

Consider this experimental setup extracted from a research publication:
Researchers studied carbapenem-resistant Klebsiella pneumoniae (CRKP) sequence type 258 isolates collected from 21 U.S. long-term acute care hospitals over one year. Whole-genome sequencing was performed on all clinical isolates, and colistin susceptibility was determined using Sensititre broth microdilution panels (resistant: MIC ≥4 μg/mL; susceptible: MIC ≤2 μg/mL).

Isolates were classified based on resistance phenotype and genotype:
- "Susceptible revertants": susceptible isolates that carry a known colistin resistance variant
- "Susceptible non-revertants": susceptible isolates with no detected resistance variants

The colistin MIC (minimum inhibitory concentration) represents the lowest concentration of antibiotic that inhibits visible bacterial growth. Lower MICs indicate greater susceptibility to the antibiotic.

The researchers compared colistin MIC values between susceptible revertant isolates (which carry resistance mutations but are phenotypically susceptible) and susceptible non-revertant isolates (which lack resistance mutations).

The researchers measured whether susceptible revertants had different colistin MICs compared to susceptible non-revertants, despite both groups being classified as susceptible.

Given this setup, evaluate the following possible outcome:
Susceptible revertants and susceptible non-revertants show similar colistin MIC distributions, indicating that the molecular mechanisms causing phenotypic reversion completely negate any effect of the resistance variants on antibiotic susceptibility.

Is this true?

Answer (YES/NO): NO